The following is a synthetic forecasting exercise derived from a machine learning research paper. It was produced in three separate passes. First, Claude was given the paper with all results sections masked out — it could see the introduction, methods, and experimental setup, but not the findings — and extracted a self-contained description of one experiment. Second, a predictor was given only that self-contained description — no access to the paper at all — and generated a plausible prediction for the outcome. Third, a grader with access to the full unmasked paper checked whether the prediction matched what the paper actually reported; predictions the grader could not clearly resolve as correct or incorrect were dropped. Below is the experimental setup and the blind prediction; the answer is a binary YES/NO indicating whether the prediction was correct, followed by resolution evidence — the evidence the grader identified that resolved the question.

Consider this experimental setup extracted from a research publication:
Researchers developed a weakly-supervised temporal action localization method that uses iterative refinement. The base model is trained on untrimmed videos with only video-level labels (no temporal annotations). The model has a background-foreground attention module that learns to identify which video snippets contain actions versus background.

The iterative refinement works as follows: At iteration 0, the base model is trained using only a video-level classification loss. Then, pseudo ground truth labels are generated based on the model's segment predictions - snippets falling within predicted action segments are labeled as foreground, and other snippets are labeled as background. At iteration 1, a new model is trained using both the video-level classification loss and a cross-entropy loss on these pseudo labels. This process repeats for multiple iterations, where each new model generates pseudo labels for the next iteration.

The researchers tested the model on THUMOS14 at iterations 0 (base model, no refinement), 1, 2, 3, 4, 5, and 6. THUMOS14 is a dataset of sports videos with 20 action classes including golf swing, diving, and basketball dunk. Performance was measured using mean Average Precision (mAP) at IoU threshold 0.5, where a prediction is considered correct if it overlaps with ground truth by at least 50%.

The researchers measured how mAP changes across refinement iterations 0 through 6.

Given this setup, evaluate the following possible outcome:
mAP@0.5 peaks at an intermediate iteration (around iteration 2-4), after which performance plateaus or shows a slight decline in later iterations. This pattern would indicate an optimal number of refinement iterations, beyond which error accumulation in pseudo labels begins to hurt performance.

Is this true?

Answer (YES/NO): YES